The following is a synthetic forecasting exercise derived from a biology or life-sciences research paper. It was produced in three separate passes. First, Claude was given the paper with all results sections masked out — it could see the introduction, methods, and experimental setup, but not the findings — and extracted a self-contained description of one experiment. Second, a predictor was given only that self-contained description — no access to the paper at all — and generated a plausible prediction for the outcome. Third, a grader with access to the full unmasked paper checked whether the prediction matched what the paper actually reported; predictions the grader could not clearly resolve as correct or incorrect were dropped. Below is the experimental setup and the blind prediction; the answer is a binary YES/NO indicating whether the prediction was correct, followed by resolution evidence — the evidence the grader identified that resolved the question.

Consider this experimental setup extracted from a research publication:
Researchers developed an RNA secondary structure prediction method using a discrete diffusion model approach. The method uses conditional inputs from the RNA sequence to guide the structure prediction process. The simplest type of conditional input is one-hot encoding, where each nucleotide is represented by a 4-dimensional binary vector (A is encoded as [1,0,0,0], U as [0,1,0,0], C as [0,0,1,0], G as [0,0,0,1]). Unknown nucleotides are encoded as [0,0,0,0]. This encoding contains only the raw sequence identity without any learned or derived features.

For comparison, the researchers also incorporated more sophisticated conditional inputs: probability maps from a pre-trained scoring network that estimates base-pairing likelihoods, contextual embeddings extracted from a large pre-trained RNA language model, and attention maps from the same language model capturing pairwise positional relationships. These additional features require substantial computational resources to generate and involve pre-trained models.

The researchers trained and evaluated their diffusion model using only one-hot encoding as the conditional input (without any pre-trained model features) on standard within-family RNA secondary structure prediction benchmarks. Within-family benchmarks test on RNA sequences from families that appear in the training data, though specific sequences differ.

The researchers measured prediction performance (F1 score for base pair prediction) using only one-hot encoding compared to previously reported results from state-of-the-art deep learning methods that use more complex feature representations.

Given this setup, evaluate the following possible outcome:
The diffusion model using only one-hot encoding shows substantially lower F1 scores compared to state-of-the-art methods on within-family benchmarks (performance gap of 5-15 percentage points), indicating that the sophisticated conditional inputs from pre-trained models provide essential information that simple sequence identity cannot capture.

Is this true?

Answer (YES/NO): NO